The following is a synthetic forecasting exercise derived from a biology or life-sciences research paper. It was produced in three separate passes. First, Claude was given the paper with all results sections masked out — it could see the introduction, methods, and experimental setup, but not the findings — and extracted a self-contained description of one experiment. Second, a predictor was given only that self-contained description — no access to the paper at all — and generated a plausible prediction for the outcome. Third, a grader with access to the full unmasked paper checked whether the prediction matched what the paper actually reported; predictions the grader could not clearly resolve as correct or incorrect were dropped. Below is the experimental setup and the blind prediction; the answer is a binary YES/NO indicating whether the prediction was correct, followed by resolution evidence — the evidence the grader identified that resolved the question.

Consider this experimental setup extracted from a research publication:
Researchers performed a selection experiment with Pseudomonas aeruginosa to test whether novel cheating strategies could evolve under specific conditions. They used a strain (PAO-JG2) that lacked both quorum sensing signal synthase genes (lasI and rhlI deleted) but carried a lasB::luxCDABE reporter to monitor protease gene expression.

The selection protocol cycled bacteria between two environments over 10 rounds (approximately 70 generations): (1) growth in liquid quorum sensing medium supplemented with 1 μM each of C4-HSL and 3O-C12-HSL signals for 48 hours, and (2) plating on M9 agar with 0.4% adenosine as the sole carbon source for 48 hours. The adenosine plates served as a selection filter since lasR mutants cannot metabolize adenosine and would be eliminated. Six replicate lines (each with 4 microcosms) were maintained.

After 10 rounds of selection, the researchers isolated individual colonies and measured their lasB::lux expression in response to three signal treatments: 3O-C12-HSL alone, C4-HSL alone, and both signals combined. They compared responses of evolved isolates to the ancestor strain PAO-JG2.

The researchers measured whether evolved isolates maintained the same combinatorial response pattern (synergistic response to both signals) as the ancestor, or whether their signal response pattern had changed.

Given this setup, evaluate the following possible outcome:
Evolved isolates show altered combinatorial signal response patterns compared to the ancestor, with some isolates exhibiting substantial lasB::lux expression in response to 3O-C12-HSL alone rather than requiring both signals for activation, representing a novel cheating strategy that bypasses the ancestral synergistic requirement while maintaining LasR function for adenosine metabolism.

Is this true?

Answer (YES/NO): YES